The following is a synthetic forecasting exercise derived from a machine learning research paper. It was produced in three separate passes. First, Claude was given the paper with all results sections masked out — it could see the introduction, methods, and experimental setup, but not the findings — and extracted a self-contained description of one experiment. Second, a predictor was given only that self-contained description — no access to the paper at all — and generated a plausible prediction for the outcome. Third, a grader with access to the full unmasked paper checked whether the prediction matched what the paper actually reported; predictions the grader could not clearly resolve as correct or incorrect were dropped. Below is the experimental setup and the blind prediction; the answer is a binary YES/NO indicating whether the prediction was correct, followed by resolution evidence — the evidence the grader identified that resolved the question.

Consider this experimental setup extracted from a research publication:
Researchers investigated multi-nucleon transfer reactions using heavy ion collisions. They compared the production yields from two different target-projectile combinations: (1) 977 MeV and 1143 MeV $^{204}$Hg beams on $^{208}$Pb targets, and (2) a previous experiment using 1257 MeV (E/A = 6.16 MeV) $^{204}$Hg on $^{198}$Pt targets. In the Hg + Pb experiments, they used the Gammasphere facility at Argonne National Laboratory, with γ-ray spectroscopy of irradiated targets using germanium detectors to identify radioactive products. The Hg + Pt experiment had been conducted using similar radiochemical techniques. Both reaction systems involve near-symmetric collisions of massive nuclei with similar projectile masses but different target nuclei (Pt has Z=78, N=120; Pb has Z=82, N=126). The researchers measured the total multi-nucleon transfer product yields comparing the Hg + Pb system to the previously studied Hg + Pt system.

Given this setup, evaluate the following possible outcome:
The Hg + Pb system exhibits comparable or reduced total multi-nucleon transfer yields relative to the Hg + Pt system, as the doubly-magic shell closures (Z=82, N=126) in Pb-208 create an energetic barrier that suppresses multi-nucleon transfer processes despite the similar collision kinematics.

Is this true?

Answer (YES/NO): NO